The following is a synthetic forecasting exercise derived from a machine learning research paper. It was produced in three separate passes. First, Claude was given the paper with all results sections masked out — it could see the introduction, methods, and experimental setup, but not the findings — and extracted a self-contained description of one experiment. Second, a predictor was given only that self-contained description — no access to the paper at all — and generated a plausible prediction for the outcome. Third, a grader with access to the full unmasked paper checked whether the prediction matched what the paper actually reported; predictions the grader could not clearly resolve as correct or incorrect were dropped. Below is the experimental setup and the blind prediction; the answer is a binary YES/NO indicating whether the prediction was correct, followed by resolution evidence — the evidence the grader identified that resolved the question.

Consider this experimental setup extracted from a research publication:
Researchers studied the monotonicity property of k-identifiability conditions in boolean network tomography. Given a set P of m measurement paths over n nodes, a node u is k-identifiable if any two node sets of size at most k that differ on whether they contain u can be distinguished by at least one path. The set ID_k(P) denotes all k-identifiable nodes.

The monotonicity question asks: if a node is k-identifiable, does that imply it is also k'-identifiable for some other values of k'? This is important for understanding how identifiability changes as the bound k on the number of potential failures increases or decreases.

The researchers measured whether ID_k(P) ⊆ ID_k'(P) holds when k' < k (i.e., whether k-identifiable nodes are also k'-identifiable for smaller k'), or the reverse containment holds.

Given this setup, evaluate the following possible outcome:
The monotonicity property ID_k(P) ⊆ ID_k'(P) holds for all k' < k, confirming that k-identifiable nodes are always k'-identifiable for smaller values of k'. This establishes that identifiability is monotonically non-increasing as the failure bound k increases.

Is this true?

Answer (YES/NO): YES